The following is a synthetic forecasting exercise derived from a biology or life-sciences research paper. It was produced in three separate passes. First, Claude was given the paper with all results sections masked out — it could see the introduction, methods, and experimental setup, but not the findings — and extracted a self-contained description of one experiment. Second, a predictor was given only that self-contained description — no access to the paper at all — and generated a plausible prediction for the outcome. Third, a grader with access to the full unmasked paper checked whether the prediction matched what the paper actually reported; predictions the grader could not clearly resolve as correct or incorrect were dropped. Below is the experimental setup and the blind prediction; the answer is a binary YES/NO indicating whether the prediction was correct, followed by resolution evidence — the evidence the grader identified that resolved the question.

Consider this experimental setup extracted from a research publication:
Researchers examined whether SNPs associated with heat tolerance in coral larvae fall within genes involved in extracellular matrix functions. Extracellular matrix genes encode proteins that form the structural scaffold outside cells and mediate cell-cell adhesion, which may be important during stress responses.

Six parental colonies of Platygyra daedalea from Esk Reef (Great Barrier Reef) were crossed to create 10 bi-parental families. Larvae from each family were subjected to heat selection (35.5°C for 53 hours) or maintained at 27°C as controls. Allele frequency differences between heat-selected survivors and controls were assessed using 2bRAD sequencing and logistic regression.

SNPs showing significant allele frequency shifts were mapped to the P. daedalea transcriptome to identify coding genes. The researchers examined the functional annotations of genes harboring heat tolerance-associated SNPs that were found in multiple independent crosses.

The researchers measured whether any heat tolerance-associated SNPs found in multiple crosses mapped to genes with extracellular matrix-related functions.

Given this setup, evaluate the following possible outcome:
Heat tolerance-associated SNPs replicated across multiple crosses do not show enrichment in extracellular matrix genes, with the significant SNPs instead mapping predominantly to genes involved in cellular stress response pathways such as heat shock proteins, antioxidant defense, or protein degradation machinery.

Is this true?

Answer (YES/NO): NO